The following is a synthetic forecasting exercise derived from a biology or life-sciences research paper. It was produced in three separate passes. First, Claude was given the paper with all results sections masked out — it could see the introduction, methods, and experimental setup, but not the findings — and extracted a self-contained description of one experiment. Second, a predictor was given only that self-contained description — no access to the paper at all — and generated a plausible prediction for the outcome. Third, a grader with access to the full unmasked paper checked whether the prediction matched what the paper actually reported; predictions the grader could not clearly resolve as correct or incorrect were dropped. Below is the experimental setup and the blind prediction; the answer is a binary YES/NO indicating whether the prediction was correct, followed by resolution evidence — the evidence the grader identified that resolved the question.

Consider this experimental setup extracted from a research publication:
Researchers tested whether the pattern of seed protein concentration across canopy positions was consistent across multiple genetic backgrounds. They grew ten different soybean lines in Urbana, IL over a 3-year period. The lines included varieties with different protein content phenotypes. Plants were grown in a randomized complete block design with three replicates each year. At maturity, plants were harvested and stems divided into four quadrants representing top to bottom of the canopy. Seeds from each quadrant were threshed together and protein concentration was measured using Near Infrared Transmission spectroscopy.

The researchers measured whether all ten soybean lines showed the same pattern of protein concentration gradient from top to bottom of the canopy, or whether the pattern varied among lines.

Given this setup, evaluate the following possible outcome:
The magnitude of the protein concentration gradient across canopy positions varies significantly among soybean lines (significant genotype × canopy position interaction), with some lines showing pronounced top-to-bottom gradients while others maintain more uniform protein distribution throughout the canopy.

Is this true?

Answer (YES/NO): NO